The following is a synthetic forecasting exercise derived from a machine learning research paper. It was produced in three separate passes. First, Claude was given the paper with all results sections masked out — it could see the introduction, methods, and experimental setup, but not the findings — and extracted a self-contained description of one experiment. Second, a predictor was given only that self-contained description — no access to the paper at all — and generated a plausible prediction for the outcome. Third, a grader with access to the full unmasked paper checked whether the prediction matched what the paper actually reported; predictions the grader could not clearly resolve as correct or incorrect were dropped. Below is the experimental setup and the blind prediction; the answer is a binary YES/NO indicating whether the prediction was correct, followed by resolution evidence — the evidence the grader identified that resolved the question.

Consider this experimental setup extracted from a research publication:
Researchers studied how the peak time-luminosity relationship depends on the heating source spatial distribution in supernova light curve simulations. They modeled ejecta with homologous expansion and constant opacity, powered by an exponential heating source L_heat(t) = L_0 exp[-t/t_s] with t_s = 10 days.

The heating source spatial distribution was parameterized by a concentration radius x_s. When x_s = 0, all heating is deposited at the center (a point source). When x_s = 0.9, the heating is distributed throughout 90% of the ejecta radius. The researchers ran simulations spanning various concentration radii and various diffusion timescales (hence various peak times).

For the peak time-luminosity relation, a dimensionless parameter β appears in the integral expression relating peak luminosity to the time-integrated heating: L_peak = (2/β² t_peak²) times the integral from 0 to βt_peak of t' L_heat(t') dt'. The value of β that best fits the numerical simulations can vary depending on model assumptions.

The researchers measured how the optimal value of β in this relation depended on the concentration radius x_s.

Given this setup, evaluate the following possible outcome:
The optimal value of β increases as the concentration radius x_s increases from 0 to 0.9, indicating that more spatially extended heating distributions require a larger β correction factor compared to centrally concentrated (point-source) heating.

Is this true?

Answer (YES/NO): YES